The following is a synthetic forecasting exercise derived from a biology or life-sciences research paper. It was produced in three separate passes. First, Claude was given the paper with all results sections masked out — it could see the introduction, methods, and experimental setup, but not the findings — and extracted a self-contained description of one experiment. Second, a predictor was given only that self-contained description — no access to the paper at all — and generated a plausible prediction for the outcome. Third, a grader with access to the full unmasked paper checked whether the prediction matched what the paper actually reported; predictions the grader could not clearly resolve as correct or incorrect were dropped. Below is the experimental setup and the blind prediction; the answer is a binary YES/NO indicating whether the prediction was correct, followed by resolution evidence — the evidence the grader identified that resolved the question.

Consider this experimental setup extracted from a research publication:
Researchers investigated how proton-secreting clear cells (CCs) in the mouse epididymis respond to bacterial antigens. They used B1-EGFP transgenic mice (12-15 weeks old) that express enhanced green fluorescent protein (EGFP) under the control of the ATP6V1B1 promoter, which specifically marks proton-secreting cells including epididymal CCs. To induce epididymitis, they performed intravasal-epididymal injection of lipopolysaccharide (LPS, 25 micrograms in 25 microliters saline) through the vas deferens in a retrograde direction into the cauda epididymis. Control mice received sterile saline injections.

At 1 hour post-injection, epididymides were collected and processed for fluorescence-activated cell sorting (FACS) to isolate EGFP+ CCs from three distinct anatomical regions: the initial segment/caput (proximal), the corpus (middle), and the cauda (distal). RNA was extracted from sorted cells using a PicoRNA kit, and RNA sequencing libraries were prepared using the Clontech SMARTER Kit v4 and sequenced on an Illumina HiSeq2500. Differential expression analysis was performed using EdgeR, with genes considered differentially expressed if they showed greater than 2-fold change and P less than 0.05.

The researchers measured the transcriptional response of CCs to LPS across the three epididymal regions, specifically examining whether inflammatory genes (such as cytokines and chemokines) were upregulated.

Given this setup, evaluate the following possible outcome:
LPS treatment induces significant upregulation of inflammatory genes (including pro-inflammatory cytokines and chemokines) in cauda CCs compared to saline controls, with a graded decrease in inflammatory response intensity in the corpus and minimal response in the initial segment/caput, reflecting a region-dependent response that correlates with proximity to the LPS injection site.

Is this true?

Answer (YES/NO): NO